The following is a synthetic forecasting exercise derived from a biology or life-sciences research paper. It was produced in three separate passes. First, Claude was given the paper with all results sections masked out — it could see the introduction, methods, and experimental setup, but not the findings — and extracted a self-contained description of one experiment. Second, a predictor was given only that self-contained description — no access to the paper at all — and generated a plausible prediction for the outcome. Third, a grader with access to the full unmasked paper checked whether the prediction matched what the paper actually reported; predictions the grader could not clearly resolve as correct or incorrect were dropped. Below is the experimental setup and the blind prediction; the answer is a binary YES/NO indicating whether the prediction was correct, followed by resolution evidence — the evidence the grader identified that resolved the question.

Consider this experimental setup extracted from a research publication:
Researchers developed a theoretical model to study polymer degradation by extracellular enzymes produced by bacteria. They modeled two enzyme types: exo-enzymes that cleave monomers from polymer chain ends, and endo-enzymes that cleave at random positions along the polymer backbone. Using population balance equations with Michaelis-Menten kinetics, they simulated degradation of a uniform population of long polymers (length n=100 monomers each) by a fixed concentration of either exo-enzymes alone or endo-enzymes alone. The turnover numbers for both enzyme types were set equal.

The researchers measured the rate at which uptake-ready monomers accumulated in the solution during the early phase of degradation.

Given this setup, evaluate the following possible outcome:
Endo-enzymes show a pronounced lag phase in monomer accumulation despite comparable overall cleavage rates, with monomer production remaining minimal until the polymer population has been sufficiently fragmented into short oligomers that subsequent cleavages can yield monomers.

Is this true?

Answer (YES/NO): YES